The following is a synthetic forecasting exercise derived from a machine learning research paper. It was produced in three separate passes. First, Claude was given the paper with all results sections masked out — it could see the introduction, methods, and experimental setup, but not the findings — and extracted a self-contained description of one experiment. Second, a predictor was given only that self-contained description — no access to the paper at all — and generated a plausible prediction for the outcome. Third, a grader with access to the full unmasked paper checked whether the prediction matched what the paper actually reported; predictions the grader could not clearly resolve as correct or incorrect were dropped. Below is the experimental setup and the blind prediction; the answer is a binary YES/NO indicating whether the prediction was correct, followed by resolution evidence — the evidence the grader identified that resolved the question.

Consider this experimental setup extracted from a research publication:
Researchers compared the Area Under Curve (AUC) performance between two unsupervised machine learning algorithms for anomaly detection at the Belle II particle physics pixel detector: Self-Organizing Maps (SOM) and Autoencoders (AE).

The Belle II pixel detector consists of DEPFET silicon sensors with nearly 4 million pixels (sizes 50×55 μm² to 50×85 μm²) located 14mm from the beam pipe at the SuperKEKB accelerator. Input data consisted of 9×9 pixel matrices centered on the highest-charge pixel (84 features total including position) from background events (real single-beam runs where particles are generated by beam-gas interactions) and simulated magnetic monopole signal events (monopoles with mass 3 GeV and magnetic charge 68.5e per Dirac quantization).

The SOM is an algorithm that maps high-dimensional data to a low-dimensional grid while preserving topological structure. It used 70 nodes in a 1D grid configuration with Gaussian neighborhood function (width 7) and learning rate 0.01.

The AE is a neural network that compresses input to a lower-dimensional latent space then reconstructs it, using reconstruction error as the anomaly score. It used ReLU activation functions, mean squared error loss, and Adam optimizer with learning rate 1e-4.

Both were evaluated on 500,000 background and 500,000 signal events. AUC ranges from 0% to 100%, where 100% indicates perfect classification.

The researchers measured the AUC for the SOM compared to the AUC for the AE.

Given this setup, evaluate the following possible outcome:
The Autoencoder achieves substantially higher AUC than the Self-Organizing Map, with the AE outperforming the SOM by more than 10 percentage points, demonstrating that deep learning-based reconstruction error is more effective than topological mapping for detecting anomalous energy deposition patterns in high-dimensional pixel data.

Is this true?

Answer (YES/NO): NO